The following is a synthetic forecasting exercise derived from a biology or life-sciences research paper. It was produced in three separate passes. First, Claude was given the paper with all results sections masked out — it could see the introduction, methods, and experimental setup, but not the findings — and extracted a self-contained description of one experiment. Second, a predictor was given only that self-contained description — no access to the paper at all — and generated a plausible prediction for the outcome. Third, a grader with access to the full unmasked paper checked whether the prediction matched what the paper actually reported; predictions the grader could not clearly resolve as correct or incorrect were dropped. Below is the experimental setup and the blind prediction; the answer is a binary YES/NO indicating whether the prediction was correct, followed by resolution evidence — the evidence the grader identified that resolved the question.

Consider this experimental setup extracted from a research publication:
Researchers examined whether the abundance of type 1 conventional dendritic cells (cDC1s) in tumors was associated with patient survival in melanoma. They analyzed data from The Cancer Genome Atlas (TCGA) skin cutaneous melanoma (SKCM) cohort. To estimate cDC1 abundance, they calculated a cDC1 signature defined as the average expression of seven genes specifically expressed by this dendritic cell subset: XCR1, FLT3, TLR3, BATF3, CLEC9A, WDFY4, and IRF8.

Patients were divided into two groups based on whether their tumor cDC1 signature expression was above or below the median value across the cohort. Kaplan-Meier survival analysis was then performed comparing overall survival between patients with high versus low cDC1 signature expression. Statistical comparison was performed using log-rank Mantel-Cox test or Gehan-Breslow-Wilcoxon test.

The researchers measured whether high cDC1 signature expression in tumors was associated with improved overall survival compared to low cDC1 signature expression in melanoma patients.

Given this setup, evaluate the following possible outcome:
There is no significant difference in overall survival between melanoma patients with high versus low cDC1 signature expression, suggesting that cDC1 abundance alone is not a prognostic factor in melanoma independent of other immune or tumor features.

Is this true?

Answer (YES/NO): NO